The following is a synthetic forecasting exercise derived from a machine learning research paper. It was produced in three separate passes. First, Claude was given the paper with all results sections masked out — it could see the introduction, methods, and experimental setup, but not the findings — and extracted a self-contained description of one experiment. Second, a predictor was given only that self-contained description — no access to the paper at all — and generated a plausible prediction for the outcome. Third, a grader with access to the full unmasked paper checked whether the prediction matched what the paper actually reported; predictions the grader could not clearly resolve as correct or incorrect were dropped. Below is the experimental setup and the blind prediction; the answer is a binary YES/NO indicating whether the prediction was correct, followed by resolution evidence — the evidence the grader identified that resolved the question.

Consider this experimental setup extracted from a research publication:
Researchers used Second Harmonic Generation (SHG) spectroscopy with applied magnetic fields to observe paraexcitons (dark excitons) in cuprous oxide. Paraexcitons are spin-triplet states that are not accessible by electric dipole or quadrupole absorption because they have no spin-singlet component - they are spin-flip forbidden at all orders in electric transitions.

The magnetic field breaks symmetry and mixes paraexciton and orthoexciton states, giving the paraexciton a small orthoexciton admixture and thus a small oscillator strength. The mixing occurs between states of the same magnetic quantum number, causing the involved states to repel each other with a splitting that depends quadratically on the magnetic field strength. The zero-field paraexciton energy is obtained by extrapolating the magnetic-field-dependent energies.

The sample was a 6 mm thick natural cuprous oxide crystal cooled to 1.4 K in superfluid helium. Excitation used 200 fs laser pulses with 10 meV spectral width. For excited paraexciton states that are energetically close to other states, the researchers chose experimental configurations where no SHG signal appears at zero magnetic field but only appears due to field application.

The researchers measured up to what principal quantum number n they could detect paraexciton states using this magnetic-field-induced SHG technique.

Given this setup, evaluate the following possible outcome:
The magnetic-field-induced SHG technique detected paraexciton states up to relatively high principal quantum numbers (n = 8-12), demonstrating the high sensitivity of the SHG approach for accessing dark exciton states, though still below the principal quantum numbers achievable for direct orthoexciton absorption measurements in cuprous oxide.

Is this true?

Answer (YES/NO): NO